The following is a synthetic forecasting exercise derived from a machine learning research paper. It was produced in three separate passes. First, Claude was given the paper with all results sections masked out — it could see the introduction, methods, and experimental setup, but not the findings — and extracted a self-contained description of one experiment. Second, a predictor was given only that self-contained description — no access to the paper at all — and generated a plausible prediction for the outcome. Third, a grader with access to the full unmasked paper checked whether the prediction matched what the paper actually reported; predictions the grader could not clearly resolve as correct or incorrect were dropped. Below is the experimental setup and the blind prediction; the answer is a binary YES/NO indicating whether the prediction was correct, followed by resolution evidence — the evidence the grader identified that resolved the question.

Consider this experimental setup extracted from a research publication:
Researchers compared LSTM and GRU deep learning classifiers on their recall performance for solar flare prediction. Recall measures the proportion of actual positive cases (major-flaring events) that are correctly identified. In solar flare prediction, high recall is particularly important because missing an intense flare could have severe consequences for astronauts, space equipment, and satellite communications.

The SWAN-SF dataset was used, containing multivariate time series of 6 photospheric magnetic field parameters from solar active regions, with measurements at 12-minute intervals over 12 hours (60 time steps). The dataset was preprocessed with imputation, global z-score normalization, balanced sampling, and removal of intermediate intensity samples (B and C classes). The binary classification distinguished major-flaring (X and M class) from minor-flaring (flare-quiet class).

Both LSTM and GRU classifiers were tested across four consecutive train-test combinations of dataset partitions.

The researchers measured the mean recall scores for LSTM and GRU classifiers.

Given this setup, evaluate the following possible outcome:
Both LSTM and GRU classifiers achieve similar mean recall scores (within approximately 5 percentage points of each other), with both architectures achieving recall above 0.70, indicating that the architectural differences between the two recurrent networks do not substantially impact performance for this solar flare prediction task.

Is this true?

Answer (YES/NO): YES